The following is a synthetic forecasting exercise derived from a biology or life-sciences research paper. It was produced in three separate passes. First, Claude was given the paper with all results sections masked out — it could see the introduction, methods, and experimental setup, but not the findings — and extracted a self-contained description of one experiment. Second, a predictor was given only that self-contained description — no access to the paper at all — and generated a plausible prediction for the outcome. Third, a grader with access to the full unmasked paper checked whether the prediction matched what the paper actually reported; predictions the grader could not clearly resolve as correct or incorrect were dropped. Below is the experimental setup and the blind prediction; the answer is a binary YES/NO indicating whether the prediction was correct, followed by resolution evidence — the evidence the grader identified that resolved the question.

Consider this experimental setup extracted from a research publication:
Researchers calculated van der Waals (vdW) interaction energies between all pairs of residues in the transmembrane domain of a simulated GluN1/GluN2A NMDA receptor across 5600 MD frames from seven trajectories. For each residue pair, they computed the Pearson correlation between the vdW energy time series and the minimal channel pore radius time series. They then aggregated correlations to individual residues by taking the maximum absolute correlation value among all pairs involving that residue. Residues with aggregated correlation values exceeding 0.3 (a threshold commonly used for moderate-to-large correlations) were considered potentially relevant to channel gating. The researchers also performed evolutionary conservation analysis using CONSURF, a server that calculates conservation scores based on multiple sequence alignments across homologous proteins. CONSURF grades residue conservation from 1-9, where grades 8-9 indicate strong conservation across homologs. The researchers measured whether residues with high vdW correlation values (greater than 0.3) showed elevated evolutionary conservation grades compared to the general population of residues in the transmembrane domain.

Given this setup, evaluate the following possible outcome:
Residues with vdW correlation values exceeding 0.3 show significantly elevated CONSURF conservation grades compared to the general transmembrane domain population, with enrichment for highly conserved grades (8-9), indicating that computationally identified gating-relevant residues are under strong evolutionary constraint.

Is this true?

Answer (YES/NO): NO